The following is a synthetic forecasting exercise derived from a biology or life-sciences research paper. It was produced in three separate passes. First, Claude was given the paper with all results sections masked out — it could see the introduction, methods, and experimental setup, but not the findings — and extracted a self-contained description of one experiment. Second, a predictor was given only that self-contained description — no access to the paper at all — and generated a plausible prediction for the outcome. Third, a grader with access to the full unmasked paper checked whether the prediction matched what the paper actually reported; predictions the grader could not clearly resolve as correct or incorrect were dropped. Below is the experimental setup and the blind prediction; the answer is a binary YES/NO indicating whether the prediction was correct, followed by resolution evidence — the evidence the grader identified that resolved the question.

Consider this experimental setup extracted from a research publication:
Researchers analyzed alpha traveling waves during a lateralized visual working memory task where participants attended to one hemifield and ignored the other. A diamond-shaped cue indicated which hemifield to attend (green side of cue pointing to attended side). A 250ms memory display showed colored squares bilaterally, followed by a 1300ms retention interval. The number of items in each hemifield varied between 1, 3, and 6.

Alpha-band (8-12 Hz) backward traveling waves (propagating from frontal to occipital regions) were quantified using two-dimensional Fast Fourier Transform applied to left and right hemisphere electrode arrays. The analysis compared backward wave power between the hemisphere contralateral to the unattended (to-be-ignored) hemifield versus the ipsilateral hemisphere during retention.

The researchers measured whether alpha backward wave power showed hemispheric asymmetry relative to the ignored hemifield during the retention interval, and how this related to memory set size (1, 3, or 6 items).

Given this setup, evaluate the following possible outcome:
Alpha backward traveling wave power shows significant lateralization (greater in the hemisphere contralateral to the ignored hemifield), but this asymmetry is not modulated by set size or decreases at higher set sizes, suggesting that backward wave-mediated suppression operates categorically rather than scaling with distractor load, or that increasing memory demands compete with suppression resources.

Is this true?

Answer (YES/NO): NO